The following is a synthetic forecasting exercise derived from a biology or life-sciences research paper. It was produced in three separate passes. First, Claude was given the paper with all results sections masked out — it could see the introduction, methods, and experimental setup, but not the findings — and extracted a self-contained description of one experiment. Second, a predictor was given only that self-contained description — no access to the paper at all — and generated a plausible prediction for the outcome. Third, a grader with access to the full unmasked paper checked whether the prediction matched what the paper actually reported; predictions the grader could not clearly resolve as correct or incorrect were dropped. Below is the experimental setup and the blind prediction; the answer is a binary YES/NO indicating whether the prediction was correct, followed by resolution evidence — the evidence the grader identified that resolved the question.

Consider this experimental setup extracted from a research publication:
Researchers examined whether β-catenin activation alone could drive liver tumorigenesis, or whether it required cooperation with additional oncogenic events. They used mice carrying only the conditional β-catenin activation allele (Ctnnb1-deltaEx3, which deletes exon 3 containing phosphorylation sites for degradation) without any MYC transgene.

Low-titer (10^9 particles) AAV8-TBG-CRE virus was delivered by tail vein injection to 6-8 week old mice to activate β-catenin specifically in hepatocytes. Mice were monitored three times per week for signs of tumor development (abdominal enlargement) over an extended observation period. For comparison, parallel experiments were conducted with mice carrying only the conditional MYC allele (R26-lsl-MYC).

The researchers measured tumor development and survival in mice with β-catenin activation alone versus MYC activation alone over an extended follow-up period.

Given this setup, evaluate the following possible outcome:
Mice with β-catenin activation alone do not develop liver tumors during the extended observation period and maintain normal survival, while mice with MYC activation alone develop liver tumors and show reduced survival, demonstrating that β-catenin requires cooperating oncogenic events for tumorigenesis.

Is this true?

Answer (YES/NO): YES